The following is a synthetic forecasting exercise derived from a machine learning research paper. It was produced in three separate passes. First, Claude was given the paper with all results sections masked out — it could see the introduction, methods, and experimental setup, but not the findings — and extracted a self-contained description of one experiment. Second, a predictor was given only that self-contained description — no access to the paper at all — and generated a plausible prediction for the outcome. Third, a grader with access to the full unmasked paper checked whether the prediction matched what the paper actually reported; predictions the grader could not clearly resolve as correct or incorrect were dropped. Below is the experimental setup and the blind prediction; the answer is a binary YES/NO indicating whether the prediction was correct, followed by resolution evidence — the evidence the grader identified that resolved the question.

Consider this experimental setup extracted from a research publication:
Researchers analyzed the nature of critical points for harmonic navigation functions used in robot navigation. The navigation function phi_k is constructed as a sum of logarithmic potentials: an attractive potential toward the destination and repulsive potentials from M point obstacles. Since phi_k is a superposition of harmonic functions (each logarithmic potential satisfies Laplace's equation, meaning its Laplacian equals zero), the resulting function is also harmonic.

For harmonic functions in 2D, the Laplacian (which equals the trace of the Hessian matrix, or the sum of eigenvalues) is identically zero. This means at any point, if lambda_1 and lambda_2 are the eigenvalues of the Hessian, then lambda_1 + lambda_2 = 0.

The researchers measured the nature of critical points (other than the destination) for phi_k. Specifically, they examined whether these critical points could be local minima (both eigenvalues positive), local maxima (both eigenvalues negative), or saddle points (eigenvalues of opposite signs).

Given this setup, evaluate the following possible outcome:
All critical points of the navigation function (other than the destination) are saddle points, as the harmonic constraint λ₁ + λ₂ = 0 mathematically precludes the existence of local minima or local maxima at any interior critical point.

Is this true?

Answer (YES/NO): YES